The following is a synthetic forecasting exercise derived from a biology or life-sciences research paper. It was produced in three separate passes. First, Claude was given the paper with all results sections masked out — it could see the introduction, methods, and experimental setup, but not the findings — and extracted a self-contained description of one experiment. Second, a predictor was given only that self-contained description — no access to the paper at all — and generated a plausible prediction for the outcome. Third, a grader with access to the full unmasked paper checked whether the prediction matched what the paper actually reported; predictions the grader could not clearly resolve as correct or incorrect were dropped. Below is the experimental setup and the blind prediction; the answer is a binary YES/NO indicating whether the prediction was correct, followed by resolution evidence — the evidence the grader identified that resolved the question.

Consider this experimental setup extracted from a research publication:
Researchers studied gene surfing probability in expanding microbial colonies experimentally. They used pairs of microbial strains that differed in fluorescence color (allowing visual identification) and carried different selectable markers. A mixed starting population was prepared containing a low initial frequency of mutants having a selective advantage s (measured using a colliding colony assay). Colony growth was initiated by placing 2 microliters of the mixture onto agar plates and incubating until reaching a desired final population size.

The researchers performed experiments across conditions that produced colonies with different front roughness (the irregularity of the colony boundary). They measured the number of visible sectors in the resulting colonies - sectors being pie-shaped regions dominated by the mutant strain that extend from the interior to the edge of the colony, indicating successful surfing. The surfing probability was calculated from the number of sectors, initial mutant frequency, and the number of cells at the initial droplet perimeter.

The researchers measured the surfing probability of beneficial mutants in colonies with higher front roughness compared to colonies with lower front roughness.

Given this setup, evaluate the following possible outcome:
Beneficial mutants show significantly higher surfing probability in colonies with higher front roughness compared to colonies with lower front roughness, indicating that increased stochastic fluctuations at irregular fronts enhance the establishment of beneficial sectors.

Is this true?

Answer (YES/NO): NO